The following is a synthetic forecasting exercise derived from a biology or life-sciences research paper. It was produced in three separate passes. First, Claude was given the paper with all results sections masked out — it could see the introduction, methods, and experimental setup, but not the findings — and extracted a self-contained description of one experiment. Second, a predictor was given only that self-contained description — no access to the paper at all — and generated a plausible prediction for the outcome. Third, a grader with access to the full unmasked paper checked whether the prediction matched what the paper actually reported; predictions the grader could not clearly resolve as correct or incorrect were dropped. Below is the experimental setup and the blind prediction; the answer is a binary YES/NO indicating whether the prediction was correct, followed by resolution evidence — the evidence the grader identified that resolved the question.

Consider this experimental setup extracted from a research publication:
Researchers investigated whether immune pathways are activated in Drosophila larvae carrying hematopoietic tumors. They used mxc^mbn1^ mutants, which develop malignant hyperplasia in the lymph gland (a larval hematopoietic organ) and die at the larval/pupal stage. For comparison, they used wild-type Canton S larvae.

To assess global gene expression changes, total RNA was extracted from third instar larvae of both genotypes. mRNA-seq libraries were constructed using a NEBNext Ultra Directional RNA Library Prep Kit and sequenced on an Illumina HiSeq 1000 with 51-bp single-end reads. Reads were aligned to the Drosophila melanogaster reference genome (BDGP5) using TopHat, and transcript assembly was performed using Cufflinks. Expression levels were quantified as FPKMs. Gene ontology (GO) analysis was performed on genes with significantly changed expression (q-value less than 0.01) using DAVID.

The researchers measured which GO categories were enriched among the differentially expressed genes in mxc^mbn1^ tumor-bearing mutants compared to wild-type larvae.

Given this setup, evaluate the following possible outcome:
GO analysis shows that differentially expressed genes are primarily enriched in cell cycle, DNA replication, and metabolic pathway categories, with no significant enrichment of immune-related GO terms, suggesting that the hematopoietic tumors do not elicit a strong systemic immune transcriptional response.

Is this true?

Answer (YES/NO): NO